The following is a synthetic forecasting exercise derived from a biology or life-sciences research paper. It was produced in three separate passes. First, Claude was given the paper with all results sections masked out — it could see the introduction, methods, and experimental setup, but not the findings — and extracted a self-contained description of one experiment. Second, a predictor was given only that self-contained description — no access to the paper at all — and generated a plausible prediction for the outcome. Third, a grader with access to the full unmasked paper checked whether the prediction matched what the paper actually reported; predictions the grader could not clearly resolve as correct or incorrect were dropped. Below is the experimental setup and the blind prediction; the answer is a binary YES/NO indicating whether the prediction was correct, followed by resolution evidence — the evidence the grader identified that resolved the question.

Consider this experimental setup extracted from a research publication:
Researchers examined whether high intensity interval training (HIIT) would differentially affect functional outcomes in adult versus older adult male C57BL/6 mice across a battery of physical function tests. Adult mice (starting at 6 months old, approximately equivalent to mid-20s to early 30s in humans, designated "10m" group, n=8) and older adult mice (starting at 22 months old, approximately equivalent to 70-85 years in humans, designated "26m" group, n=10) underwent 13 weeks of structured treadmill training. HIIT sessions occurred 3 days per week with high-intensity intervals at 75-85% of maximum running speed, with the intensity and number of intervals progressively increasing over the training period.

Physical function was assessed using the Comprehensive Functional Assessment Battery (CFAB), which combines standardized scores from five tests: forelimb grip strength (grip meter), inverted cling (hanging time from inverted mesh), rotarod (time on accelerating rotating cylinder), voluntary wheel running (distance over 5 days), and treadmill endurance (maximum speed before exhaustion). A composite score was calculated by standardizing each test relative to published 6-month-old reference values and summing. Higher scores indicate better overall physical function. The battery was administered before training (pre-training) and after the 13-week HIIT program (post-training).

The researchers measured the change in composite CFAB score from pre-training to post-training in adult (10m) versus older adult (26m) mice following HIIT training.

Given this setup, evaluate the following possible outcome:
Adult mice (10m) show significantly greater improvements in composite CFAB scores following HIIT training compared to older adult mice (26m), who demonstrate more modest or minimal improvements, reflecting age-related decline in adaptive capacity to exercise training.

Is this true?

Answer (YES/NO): NO